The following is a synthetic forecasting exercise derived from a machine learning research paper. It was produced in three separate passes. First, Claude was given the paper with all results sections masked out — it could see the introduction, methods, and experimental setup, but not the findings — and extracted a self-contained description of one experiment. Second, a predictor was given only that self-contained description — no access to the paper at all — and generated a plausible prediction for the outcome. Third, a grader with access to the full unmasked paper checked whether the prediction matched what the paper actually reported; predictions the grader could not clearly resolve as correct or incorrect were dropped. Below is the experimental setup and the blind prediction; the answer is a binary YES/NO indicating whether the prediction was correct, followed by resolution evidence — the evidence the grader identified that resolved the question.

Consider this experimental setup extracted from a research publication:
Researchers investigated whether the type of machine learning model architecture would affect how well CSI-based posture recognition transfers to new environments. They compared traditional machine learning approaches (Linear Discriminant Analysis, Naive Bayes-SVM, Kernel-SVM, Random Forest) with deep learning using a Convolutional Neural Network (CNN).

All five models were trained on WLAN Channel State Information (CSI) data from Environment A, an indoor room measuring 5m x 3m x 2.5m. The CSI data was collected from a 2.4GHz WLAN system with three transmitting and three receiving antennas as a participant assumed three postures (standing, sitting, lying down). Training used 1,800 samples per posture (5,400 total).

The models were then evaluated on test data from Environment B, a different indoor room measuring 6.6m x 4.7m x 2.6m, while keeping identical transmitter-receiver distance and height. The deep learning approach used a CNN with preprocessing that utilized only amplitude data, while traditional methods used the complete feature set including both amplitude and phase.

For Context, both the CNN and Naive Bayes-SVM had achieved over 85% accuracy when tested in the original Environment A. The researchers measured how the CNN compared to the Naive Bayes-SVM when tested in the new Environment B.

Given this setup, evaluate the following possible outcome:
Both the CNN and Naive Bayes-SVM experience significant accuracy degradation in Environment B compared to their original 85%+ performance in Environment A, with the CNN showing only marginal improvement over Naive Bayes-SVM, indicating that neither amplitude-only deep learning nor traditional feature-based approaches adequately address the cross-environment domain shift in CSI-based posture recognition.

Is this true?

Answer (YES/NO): YES